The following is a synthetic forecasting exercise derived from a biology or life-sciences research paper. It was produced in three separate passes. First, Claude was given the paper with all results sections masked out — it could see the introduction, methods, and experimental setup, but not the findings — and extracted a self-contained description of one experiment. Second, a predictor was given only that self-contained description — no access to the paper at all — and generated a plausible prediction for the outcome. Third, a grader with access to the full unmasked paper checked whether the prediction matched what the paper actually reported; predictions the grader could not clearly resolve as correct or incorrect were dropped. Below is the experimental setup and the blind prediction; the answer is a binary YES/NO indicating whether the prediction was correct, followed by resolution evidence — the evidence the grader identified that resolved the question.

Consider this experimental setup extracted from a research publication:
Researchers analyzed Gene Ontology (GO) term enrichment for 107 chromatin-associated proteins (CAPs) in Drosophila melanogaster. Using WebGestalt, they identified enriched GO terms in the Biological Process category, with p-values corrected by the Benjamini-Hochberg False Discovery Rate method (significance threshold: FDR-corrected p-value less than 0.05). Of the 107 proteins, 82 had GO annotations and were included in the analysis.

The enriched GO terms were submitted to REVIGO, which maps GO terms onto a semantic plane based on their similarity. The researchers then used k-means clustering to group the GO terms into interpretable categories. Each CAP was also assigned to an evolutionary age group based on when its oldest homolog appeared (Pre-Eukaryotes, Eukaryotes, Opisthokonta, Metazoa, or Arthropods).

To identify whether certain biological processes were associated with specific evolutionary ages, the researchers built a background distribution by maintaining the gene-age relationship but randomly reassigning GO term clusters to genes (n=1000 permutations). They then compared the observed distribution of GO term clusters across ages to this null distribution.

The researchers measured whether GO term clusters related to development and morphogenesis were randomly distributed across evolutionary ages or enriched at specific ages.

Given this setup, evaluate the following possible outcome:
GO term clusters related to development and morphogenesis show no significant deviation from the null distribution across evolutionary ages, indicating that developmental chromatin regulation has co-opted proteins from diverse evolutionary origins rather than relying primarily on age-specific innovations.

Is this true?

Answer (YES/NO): YES